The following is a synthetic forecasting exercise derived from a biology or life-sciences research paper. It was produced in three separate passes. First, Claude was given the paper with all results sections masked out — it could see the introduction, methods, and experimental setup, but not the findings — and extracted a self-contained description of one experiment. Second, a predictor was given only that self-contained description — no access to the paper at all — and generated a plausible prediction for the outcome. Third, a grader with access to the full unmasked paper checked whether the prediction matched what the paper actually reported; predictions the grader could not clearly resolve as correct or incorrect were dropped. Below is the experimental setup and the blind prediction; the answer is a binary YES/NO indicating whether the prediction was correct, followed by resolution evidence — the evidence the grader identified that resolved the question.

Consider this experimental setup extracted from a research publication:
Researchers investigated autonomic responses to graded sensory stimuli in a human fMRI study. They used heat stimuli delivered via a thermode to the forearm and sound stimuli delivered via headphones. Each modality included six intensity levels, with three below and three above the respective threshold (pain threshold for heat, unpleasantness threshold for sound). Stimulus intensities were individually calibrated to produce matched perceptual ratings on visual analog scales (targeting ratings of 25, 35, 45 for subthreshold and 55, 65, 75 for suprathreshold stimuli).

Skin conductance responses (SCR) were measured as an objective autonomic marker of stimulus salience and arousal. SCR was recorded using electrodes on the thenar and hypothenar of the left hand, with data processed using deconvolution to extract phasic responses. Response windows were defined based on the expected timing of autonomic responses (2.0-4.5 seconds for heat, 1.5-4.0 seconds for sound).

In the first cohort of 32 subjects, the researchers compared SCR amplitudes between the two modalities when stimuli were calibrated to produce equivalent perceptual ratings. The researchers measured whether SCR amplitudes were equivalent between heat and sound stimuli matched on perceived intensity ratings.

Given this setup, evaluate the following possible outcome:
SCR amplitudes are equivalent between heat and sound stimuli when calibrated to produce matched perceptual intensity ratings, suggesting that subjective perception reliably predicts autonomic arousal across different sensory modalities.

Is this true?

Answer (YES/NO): NO